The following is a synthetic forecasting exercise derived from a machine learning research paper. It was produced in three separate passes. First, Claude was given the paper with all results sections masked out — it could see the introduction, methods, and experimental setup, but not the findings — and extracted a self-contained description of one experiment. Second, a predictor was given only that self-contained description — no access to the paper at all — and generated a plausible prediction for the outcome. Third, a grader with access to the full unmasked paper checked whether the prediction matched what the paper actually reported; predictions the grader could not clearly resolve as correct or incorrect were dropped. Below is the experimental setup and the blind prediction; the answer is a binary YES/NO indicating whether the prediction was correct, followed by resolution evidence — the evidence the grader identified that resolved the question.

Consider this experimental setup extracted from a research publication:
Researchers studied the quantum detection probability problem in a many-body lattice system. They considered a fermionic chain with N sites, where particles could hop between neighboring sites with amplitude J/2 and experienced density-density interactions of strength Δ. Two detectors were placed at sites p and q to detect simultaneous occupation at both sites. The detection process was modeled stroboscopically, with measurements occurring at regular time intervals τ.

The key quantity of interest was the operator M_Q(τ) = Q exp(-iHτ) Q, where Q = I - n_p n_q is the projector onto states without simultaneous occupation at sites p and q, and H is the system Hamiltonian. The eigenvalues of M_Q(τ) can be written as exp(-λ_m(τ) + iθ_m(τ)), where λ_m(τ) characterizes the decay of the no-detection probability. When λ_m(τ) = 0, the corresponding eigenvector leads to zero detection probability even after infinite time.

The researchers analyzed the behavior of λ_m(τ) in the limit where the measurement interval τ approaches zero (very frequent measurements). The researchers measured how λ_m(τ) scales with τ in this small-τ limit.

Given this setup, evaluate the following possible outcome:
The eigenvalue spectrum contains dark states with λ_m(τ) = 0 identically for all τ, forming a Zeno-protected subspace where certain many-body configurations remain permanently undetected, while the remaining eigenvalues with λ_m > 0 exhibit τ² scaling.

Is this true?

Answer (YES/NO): NO